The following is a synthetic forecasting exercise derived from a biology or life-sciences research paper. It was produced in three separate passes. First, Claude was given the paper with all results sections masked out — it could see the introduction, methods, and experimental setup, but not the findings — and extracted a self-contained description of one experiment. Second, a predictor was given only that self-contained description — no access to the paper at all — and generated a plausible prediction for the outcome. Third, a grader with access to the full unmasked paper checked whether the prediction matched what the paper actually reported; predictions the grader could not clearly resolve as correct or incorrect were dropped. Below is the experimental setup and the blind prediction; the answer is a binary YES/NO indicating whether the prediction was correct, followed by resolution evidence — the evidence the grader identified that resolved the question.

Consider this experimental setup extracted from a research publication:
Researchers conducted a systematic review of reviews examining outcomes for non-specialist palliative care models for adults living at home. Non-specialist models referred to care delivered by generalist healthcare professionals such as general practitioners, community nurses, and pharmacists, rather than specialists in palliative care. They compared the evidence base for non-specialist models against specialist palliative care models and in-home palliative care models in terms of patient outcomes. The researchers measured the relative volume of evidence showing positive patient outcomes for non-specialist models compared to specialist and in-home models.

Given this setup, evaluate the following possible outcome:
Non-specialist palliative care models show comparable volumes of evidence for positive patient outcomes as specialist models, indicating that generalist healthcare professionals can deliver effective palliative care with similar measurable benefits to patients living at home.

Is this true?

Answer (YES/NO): NO